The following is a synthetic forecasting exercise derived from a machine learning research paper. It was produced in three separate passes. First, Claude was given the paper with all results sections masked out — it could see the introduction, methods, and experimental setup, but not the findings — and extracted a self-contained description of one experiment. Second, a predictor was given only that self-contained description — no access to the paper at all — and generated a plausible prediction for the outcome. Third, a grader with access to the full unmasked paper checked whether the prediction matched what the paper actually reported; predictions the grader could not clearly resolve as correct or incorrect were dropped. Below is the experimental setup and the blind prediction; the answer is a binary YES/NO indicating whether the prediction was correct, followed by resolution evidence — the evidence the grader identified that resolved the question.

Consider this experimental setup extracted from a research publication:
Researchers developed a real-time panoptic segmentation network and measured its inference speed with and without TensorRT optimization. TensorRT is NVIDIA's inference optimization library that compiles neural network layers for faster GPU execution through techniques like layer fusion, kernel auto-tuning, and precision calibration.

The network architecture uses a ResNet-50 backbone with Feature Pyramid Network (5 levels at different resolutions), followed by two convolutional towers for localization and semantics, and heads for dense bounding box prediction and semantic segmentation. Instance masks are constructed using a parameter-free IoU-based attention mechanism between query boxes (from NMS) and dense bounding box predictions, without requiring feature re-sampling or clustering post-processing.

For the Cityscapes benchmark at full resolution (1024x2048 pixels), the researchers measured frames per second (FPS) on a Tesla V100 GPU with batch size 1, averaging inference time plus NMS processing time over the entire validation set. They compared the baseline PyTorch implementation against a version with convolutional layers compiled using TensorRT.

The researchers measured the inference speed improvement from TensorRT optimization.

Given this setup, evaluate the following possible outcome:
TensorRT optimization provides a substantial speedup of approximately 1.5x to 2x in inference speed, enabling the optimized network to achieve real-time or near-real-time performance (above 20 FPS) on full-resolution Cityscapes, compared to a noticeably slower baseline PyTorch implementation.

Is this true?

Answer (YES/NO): NO